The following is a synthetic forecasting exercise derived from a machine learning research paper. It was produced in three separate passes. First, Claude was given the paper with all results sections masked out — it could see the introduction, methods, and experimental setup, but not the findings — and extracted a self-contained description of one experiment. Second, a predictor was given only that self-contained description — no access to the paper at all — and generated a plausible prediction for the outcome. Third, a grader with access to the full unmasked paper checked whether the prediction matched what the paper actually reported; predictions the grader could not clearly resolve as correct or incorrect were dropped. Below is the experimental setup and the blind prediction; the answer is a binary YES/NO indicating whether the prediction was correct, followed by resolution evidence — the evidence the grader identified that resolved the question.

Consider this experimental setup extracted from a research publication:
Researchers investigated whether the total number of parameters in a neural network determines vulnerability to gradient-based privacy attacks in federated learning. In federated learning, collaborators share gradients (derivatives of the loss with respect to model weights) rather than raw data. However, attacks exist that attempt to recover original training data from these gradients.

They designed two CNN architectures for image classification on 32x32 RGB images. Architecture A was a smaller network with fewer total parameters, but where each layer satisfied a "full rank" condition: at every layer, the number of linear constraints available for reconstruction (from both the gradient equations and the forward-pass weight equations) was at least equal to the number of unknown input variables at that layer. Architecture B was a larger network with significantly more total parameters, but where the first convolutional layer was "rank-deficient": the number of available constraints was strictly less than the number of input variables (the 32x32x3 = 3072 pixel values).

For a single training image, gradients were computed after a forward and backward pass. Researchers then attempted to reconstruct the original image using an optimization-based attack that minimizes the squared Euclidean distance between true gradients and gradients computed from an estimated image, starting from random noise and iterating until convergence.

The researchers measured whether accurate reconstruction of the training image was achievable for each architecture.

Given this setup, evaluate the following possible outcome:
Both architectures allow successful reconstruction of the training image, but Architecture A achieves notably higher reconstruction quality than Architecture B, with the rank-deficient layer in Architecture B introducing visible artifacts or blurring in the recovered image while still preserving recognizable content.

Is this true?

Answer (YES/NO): NO